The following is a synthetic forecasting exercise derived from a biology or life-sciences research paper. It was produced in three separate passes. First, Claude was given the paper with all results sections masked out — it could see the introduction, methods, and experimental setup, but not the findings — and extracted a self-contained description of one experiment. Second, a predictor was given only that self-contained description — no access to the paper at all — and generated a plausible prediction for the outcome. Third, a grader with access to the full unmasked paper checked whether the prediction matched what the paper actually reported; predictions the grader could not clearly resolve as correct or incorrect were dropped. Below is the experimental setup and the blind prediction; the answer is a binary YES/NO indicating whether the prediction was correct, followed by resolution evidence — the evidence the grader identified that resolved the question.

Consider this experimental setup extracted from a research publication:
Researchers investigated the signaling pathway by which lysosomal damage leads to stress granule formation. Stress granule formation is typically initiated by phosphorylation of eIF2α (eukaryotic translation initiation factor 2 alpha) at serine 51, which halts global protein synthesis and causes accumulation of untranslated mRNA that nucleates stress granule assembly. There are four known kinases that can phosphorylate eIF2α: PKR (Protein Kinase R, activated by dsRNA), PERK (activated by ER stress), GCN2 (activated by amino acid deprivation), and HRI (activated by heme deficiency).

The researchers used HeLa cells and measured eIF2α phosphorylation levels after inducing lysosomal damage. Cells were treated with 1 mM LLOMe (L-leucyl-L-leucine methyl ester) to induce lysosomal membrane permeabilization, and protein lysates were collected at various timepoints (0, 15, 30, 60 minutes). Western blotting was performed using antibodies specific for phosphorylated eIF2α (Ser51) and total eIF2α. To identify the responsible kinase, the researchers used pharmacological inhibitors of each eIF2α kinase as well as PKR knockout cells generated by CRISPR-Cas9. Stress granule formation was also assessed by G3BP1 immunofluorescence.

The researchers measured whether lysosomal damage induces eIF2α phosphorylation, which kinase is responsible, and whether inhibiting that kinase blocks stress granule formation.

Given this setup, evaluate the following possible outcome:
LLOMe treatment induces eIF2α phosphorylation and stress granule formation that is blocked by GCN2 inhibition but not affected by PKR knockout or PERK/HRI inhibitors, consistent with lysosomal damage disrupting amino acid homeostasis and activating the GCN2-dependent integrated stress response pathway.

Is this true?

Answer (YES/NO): NO